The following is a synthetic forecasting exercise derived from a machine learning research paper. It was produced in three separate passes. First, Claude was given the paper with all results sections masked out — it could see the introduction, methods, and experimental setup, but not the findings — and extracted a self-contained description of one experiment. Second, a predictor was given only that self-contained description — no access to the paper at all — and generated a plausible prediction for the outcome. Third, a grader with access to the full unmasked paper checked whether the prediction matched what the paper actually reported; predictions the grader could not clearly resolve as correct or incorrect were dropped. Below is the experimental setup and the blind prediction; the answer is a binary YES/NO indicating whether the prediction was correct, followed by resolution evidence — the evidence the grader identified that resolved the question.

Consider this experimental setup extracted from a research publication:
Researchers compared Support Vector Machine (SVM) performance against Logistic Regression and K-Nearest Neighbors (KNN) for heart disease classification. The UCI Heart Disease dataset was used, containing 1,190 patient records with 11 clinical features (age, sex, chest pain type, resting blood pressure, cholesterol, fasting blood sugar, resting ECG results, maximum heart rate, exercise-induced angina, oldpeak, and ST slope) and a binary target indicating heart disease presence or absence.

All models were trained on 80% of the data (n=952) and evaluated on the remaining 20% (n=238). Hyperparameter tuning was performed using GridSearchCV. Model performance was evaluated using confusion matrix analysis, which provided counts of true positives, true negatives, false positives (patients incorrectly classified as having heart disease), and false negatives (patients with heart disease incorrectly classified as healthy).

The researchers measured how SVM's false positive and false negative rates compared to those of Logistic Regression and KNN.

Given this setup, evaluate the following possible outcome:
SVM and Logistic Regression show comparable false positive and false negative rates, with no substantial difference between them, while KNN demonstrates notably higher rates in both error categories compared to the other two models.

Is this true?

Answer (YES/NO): NO